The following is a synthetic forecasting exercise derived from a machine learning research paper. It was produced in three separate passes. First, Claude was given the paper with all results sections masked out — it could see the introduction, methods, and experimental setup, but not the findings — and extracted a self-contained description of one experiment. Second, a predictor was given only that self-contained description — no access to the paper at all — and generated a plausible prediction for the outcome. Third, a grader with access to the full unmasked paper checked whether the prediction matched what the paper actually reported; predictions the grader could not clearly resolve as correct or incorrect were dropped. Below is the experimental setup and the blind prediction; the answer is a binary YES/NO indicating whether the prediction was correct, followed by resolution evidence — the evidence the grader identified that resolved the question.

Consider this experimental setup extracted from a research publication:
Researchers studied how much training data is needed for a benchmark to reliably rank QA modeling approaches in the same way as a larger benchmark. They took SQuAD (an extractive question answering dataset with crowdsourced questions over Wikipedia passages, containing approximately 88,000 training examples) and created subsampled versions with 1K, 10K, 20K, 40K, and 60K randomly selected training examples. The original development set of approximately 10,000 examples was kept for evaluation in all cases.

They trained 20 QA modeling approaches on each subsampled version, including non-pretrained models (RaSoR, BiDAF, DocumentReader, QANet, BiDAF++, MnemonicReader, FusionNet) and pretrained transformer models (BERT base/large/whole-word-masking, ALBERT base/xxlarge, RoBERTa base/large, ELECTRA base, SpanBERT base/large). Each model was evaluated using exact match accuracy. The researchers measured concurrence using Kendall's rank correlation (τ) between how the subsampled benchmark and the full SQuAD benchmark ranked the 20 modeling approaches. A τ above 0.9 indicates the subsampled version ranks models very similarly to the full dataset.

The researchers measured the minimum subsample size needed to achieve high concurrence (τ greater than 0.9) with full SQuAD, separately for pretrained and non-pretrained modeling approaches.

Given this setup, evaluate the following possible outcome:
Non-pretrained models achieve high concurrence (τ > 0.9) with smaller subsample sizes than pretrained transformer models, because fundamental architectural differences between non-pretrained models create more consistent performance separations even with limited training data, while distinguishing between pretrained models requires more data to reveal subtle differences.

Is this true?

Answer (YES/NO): NO